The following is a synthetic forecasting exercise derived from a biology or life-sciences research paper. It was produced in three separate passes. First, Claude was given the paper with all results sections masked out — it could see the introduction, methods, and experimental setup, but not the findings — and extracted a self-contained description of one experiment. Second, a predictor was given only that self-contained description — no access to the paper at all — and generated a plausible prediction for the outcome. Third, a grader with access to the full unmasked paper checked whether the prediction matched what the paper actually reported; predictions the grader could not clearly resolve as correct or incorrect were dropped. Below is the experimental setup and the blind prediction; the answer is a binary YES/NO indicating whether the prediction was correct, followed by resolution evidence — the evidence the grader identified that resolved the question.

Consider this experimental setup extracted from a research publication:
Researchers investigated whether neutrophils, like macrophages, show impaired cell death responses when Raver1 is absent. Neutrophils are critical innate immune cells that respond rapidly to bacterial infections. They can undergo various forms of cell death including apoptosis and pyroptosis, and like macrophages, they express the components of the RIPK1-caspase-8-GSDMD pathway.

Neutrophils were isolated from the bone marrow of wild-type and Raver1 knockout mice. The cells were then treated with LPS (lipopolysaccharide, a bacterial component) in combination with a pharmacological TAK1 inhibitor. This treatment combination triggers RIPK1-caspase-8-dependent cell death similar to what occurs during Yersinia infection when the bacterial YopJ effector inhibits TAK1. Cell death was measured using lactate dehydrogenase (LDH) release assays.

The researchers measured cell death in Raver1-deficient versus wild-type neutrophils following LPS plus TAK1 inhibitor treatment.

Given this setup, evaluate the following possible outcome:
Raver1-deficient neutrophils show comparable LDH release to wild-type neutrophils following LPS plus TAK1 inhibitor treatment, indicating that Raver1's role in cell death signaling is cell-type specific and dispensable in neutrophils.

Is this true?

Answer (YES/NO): NO